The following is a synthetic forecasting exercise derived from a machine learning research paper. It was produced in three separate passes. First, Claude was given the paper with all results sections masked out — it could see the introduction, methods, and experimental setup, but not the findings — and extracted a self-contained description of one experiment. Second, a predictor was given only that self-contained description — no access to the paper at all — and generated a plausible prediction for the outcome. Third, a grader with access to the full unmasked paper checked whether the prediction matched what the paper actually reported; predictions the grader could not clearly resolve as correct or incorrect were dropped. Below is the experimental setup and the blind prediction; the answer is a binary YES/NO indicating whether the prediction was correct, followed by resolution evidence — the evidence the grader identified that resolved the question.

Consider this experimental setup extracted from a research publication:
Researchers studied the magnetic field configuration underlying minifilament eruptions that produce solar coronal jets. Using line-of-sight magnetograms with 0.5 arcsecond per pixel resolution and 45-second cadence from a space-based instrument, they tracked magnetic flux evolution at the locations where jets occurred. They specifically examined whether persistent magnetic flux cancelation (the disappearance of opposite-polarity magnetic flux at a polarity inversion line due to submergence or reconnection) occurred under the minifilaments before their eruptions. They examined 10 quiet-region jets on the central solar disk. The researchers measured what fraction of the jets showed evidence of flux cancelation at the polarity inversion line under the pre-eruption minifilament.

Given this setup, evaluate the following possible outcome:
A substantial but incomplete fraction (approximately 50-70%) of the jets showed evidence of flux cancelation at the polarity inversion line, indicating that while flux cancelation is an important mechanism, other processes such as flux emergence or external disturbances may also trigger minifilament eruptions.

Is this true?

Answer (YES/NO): NO